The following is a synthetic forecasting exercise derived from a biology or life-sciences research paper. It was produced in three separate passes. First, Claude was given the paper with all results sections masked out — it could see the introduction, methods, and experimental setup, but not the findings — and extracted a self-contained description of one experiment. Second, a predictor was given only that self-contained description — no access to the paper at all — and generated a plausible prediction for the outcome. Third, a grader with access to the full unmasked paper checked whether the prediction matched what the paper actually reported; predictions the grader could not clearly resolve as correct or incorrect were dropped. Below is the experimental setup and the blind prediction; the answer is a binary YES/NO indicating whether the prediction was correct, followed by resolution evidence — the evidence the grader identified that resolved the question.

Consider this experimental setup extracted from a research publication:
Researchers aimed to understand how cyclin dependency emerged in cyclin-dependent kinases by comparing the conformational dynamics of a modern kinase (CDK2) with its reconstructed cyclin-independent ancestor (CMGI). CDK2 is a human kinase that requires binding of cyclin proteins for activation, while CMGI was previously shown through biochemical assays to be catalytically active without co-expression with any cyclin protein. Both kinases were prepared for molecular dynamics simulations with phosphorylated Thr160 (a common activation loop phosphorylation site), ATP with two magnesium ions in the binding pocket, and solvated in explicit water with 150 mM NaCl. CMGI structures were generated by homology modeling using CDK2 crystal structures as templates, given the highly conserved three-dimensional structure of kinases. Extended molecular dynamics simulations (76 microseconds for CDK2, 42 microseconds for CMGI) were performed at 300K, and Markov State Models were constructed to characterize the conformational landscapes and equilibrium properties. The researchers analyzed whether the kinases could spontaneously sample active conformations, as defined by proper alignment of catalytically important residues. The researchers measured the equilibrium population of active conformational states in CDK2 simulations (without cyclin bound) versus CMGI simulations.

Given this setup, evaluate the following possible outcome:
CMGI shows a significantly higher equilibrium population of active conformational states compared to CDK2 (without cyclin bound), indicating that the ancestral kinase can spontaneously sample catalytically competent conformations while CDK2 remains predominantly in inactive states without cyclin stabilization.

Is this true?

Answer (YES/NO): YES